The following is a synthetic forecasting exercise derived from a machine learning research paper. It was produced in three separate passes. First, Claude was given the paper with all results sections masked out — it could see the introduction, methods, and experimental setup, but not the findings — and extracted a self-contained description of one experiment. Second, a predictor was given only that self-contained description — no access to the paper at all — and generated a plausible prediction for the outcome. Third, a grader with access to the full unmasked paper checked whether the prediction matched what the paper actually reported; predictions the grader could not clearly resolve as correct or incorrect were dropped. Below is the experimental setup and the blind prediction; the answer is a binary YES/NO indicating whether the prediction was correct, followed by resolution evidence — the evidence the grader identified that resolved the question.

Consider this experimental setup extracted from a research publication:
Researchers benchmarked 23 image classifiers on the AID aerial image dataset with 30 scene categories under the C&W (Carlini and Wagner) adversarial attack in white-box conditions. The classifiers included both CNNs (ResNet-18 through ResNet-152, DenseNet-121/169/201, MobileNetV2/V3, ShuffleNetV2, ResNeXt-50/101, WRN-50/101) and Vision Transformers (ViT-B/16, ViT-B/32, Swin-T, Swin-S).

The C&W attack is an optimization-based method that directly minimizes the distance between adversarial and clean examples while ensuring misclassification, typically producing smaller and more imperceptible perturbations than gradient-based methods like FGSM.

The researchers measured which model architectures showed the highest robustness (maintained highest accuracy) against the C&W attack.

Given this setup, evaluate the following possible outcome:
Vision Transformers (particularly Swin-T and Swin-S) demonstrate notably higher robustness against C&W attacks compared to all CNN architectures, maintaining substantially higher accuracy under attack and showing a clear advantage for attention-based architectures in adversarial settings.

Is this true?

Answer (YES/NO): NO